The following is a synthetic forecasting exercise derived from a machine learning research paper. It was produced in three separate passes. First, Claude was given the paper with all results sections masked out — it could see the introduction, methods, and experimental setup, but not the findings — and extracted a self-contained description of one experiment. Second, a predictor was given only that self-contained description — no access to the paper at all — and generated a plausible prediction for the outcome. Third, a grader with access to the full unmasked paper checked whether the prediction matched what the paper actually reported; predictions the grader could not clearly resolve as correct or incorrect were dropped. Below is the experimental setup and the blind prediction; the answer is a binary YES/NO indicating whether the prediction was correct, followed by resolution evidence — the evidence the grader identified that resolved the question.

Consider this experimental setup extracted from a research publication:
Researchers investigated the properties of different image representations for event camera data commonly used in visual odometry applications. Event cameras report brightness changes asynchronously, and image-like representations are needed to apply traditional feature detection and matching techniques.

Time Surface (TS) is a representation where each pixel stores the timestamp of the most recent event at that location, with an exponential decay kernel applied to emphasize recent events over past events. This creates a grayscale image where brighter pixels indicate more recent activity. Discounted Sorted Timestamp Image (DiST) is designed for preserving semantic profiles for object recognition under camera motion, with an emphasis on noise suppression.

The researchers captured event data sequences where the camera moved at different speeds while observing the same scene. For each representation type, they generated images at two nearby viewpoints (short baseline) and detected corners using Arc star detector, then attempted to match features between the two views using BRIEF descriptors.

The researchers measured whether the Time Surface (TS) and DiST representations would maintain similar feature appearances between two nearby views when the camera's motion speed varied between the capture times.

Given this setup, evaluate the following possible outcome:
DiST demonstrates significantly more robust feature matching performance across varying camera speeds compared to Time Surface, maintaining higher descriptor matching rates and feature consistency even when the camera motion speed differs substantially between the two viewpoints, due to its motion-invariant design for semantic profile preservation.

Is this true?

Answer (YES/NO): NO